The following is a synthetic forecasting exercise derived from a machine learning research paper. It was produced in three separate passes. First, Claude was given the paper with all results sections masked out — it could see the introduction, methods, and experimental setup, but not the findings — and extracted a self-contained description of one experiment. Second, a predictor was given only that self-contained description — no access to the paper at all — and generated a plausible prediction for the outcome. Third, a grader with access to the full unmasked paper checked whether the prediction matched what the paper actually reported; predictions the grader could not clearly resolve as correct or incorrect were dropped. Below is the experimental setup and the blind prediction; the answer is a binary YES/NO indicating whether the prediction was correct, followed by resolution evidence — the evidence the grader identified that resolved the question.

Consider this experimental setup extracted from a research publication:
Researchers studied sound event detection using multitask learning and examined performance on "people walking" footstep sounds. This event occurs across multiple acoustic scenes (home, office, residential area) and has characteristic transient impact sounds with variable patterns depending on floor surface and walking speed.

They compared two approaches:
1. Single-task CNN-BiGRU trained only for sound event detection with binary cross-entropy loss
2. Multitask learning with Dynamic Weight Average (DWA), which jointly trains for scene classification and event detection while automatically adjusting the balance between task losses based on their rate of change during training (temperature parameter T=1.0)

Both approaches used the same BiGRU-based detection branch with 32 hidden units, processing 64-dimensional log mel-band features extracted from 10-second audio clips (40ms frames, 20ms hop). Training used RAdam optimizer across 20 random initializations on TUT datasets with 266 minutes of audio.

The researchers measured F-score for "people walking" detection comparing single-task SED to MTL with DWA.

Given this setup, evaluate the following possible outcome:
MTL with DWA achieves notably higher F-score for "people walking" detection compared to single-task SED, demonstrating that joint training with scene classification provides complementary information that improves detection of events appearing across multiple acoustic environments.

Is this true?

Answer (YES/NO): NO